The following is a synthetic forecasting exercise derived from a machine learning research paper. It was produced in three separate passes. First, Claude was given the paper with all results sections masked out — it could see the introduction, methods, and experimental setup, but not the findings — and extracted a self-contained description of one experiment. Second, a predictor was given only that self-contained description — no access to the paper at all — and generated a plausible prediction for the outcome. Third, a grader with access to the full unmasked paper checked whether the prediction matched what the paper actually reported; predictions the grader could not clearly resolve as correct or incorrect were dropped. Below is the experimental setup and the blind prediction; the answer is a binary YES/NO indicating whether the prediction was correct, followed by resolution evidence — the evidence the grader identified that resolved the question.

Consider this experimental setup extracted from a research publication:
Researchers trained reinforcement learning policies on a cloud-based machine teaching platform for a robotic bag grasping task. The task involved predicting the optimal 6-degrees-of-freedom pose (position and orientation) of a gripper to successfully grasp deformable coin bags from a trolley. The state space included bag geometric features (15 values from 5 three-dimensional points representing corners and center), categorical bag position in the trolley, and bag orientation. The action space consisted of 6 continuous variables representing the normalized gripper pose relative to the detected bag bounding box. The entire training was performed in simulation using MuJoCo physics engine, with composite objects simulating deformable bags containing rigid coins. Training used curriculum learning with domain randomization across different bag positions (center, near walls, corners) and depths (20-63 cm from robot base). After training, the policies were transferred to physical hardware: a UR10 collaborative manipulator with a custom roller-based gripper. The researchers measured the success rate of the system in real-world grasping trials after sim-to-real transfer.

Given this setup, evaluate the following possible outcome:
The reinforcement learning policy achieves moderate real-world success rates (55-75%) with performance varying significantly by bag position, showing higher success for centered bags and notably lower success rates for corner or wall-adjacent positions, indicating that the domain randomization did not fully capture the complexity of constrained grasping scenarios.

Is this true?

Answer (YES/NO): NO